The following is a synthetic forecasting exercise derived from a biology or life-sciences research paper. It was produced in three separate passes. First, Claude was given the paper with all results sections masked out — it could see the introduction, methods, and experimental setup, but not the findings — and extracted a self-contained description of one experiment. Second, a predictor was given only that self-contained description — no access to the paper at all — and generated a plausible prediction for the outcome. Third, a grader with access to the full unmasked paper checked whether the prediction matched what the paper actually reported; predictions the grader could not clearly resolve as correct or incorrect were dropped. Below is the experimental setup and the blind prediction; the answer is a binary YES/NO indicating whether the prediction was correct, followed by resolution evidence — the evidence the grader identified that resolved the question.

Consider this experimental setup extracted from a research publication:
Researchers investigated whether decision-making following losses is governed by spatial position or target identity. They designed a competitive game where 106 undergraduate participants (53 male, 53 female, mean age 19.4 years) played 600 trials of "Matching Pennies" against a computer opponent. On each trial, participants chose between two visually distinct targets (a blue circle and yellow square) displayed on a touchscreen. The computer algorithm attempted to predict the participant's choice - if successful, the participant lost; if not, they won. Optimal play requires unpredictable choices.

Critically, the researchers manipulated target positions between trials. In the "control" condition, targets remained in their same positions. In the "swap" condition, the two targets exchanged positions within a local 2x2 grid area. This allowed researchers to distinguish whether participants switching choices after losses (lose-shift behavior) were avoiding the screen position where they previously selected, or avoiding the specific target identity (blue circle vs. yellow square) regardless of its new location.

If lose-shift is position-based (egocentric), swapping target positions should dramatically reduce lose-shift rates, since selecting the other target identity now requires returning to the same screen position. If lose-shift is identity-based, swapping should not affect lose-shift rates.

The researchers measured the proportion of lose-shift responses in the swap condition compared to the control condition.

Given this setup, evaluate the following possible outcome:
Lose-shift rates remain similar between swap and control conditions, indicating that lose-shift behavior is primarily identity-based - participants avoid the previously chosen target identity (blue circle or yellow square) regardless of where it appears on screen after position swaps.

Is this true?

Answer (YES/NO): NO